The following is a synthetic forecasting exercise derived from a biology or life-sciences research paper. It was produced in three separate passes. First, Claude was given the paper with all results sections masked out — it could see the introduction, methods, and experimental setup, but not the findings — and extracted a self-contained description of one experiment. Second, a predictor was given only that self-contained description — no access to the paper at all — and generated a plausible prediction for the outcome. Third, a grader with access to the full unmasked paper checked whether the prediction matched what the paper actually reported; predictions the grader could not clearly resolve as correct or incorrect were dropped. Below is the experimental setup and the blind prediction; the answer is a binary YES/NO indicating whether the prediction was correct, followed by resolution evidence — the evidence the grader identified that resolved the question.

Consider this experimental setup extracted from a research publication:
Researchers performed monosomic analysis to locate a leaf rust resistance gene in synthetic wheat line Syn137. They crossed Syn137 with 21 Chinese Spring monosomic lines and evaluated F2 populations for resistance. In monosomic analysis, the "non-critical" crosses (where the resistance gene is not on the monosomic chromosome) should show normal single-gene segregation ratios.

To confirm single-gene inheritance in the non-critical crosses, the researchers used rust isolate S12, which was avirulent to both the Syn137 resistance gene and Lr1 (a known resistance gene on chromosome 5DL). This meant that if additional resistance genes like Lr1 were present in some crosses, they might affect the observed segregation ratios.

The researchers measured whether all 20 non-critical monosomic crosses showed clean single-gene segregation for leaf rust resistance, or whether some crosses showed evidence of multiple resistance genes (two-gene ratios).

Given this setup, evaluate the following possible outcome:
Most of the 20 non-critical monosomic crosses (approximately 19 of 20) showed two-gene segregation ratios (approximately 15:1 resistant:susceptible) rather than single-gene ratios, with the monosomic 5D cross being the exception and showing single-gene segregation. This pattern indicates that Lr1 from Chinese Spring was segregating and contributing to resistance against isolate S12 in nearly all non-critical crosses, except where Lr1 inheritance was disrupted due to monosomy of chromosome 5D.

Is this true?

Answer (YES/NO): NO